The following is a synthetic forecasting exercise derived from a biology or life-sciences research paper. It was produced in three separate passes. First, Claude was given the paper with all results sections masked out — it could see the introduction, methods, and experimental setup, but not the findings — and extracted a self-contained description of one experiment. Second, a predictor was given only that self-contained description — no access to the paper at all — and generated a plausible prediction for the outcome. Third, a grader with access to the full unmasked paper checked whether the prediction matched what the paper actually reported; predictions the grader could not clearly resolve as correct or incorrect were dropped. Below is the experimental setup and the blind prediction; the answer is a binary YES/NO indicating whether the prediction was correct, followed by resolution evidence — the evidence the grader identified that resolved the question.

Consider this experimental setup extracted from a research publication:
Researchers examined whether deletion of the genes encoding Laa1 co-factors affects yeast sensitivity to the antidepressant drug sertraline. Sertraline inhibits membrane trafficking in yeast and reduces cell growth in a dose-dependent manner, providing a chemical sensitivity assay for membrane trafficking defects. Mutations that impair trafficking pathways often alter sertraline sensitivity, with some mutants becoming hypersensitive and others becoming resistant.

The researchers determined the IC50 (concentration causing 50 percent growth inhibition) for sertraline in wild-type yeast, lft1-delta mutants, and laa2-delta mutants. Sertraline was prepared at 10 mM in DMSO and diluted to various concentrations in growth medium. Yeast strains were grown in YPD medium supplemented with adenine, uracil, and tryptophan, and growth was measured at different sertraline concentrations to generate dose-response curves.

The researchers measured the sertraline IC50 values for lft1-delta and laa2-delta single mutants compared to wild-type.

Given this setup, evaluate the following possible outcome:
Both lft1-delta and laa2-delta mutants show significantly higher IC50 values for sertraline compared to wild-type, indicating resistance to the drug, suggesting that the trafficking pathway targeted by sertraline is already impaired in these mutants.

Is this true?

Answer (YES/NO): NO